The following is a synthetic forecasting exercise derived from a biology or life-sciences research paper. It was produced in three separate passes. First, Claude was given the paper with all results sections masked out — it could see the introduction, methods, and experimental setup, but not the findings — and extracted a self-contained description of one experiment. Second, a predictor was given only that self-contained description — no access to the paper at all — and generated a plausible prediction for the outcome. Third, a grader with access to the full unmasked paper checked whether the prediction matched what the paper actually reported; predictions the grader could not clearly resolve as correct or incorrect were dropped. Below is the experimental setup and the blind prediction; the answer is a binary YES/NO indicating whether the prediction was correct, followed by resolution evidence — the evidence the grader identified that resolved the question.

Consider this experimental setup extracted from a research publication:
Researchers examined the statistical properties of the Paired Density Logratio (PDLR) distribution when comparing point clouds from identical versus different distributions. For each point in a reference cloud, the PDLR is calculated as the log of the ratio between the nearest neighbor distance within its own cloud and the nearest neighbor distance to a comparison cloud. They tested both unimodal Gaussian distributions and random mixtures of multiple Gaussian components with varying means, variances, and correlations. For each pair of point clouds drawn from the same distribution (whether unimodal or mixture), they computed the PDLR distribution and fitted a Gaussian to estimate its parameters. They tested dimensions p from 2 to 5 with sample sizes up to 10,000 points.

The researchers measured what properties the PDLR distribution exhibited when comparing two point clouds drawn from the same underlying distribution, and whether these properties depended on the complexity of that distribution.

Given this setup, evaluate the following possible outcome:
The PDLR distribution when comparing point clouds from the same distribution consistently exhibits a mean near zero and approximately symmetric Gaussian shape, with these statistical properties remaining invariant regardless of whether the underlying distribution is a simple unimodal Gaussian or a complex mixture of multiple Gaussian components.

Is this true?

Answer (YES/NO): YES